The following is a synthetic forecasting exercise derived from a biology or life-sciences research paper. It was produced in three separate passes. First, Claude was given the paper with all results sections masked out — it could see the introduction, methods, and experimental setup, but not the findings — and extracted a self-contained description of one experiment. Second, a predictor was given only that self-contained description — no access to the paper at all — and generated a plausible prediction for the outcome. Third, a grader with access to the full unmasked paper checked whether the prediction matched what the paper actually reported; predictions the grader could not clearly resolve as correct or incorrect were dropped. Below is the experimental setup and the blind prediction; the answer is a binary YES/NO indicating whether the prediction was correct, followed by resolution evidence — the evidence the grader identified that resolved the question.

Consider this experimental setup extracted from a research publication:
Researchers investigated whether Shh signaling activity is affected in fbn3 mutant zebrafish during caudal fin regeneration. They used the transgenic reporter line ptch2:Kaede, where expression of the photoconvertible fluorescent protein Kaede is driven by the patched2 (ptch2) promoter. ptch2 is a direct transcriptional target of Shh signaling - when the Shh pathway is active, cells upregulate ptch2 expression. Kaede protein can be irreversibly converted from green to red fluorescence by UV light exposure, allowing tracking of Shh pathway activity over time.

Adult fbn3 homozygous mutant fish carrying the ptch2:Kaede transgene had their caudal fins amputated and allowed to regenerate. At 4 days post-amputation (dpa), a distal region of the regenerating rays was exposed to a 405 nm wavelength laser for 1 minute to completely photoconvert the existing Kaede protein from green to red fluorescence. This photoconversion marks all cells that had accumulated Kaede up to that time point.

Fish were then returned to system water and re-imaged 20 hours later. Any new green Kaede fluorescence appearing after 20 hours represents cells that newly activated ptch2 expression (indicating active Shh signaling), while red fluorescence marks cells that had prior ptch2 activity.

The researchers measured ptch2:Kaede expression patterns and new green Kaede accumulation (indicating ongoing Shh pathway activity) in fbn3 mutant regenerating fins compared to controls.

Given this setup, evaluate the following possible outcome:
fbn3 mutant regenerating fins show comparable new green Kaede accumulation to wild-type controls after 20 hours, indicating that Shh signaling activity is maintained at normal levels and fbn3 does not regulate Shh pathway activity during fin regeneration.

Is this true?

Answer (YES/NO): YES